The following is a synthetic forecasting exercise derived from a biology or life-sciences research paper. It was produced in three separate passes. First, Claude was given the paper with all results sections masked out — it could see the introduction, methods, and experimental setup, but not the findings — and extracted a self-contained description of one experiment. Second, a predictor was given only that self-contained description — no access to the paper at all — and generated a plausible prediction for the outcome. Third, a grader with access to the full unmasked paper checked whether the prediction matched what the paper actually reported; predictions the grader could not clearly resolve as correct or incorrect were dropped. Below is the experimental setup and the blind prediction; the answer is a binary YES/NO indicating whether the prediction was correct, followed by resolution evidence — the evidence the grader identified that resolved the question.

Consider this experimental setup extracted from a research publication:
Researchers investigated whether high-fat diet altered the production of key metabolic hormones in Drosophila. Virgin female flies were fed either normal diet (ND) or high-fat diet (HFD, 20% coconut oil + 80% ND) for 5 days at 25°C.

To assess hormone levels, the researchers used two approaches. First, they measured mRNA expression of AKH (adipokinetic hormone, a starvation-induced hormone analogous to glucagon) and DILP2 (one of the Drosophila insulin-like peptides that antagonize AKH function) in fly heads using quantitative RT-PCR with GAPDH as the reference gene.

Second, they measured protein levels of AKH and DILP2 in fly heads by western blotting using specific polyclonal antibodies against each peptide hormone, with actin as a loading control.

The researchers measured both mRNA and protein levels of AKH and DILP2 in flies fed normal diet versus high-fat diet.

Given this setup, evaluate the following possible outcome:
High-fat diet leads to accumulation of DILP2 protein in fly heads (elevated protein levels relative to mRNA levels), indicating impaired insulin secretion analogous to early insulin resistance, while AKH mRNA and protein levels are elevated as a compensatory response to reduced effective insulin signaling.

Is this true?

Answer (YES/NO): NO